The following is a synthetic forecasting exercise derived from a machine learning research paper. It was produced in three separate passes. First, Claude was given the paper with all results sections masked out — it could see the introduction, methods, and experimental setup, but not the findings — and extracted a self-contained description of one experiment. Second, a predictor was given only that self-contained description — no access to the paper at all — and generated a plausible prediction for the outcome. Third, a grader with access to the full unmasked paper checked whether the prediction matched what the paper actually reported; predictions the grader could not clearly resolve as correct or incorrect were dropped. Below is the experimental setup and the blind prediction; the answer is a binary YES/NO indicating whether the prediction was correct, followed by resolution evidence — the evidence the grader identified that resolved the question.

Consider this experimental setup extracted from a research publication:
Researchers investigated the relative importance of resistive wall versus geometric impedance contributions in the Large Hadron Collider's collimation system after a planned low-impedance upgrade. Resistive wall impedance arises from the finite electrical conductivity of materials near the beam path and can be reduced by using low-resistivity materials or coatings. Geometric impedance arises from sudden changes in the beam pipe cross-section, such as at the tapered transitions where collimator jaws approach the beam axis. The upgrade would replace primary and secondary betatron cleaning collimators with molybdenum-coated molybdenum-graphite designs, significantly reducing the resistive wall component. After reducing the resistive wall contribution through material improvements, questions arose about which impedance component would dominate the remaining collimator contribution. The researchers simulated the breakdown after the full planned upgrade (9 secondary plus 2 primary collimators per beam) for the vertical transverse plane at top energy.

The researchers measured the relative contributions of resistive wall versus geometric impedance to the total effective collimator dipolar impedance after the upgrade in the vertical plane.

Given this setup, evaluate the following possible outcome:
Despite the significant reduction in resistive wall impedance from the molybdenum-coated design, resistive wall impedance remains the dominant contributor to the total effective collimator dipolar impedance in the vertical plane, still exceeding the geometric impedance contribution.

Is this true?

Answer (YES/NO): YES